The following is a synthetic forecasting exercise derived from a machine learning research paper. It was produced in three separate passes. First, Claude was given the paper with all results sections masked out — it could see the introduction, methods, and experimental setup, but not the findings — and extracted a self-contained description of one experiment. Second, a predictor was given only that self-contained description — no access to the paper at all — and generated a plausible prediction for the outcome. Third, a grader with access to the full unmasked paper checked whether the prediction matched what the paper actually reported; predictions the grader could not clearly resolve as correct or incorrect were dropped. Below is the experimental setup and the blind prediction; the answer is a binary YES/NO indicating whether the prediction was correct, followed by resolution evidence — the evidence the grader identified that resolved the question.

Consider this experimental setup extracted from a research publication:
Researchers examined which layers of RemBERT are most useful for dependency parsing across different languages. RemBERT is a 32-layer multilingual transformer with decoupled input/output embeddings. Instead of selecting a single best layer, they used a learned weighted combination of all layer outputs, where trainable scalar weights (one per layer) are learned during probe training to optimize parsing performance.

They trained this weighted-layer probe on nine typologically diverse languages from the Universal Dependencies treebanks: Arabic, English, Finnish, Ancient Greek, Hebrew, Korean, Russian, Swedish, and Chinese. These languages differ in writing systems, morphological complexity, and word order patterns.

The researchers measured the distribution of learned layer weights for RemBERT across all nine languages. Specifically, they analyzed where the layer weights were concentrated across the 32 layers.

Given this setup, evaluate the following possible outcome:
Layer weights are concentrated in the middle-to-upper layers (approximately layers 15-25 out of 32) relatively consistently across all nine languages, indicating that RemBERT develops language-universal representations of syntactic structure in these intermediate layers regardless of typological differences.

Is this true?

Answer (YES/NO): NO